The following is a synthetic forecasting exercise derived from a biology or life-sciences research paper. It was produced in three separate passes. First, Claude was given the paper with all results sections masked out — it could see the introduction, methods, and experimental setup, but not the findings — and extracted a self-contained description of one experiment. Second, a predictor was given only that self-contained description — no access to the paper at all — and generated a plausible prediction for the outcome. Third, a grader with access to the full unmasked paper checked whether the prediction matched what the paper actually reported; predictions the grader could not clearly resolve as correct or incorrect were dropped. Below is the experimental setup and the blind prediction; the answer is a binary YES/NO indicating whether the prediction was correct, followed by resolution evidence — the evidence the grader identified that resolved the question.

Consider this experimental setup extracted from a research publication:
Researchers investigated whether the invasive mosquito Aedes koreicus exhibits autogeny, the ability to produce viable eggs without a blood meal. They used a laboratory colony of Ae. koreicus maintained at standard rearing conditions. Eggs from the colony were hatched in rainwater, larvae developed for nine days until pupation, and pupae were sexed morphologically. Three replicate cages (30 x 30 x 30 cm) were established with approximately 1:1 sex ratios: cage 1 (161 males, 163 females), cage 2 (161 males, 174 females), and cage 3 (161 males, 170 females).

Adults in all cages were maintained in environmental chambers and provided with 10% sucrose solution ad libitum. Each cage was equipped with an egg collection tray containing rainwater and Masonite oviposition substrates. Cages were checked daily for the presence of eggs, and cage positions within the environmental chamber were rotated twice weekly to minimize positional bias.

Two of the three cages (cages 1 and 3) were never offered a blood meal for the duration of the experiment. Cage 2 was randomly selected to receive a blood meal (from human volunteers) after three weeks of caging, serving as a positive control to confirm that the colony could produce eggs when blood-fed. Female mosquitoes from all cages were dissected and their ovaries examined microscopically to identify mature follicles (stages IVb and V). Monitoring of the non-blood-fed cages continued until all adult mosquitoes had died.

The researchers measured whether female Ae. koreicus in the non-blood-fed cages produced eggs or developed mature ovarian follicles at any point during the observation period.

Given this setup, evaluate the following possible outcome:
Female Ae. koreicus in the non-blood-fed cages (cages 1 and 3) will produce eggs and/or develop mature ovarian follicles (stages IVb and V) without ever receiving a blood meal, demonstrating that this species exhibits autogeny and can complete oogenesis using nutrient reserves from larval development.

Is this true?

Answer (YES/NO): NO